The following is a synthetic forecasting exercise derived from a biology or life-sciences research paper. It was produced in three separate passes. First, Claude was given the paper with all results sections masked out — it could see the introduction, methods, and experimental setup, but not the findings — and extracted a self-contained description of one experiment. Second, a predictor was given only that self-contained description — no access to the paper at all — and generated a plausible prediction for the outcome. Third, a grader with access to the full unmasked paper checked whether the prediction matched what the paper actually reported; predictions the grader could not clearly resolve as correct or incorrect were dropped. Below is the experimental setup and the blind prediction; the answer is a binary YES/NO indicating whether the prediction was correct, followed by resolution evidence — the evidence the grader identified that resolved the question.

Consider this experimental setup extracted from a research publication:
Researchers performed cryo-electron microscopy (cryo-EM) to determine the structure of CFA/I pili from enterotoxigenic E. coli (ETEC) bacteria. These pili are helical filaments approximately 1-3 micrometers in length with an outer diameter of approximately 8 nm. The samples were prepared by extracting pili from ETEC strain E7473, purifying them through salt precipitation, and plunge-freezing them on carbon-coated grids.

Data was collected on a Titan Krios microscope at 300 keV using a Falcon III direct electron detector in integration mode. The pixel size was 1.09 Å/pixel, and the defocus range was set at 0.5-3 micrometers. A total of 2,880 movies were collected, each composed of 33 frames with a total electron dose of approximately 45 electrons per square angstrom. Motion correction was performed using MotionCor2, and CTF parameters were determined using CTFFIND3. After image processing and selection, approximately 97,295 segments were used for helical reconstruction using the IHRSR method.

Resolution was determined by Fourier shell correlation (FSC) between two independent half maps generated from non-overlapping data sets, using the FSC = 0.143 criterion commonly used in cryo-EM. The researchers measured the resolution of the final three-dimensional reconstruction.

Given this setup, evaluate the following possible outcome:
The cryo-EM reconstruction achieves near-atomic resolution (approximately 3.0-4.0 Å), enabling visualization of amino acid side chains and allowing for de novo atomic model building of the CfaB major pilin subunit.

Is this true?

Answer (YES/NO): NO